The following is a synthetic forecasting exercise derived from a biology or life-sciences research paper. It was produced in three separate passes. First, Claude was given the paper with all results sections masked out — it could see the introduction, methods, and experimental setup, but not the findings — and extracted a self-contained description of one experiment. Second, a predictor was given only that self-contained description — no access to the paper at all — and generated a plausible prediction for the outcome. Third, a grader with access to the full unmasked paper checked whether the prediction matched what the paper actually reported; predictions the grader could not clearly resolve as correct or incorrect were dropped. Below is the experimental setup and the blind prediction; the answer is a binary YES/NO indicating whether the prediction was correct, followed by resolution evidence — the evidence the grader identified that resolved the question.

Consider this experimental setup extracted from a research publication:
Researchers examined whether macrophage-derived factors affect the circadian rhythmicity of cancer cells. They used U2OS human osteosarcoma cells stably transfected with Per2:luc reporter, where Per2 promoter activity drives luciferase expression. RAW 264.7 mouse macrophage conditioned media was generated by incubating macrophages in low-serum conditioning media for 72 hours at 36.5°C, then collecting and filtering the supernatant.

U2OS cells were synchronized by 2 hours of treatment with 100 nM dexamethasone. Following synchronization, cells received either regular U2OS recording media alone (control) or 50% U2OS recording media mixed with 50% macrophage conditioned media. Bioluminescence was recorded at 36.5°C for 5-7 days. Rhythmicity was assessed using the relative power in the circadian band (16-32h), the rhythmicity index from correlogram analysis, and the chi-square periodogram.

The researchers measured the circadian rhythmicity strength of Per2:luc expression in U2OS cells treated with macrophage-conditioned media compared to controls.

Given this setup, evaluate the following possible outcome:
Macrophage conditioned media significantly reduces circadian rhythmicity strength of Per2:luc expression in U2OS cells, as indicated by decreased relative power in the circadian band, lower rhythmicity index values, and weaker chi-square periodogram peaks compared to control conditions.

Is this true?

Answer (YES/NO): NO